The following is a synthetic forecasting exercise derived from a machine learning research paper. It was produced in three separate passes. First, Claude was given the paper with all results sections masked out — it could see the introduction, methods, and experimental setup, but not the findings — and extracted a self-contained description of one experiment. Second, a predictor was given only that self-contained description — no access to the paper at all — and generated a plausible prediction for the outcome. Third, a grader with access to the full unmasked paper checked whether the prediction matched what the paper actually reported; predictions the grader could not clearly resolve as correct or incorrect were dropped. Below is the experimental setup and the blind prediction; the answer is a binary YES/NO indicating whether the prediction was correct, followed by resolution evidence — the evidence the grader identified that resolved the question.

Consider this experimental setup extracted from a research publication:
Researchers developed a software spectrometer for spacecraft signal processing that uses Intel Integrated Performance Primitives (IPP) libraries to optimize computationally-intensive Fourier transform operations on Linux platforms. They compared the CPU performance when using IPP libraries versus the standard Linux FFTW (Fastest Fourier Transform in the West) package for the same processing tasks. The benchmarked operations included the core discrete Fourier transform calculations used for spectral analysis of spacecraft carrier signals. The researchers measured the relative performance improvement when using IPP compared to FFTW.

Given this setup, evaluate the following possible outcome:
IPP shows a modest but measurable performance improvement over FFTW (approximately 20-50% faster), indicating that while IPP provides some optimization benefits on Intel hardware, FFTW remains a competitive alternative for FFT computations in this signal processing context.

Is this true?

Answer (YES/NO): YES